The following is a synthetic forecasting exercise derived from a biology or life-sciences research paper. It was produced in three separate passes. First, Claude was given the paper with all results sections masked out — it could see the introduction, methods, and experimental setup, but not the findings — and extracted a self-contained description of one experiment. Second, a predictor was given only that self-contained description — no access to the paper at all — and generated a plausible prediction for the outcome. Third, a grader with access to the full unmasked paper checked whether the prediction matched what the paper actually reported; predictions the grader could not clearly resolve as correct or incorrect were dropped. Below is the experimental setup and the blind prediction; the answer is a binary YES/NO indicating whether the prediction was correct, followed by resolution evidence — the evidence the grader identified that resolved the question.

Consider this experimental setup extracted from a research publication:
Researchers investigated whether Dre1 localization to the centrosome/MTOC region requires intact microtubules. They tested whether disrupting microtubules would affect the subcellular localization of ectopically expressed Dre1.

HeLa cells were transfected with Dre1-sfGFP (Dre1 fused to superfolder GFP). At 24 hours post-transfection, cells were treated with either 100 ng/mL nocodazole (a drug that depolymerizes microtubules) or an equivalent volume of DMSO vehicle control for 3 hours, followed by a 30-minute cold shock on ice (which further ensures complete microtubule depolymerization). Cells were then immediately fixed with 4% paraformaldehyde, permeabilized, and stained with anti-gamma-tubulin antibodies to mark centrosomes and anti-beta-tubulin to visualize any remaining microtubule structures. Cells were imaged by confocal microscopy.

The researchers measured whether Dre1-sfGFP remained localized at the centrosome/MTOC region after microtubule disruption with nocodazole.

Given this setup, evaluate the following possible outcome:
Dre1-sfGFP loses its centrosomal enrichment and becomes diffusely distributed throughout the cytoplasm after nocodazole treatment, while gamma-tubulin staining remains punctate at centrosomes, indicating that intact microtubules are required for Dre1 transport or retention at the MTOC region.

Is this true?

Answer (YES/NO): NO